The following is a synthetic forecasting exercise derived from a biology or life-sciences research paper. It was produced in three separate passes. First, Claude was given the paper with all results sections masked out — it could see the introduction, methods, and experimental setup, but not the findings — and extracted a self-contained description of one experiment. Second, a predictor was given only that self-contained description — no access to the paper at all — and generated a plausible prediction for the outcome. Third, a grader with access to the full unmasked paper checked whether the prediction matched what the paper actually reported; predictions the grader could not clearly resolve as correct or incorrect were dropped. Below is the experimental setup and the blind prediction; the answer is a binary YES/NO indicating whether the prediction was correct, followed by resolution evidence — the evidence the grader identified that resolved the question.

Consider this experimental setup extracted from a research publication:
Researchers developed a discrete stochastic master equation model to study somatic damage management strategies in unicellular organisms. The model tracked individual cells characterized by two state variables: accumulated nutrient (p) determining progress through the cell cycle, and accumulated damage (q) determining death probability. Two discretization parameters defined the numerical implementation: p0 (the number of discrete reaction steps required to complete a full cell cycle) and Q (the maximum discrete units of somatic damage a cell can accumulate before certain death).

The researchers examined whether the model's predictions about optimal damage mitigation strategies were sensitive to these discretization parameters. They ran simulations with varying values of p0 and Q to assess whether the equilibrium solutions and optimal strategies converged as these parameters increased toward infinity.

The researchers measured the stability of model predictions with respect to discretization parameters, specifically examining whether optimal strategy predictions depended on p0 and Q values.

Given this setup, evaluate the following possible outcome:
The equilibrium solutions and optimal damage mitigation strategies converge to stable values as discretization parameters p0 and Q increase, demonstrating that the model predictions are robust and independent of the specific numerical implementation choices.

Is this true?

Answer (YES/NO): YES